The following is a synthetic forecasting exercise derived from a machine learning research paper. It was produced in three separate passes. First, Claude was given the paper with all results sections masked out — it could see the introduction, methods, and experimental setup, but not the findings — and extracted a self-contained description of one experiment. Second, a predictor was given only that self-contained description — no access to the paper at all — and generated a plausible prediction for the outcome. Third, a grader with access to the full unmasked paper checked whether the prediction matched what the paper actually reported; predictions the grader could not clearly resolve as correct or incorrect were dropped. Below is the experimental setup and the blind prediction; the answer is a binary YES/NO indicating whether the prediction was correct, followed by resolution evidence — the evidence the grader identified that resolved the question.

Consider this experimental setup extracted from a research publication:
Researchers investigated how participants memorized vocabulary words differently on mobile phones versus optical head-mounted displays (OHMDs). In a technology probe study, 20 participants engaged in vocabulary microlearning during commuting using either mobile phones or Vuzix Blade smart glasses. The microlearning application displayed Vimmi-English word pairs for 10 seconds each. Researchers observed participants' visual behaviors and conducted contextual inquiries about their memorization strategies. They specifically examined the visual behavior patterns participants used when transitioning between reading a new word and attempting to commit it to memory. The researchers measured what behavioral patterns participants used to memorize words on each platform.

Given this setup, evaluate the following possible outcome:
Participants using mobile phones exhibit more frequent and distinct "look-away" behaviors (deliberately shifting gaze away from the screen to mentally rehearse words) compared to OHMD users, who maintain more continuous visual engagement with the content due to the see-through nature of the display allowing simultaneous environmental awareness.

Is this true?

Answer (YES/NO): YES